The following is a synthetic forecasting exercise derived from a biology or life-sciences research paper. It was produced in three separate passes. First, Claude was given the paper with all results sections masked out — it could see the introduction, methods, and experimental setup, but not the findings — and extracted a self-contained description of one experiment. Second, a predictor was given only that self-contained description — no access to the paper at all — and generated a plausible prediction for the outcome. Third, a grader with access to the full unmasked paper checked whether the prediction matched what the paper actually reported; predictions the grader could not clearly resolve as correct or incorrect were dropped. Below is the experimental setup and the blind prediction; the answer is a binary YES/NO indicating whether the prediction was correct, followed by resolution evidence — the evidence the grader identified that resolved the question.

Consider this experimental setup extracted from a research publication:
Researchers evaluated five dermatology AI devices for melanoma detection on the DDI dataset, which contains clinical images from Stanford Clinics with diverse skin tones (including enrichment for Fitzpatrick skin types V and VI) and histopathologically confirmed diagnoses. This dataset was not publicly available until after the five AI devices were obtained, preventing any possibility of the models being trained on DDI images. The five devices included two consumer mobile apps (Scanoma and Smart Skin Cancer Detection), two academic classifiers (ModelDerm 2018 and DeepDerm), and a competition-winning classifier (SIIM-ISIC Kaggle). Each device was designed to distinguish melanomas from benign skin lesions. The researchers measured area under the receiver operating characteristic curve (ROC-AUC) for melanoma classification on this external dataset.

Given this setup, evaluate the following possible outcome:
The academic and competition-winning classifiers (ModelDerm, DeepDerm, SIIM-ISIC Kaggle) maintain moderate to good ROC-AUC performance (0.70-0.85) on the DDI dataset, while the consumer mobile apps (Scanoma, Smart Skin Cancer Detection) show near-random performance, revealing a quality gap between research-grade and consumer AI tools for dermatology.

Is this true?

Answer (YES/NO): NO